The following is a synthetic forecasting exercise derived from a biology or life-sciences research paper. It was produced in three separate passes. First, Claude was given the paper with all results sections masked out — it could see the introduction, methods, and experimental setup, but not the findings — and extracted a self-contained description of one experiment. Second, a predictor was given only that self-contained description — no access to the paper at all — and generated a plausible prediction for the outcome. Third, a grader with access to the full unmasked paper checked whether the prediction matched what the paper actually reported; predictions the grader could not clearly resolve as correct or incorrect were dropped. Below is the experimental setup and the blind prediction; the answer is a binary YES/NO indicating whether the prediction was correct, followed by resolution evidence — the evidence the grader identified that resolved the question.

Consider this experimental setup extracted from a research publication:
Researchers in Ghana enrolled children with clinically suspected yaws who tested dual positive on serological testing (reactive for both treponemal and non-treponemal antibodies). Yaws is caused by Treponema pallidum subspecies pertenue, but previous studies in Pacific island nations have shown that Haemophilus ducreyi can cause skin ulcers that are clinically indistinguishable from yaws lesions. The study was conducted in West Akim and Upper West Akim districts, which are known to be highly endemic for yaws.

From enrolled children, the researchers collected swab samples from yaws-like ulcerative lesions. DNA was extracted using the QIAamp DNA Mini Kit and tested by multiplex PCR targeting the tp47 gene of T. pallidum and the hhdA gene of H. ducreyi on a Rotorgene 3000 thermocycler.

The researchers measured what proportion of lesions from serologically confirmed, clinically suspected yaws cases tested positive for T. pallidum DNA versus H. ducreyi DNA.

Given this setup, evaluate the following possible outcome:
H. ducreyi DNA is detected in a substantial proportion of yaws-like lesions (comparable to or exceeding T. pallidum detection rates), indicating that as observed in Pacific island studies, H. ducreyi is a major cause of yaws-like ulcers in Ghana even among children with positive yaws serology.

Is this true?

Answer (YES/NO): YES